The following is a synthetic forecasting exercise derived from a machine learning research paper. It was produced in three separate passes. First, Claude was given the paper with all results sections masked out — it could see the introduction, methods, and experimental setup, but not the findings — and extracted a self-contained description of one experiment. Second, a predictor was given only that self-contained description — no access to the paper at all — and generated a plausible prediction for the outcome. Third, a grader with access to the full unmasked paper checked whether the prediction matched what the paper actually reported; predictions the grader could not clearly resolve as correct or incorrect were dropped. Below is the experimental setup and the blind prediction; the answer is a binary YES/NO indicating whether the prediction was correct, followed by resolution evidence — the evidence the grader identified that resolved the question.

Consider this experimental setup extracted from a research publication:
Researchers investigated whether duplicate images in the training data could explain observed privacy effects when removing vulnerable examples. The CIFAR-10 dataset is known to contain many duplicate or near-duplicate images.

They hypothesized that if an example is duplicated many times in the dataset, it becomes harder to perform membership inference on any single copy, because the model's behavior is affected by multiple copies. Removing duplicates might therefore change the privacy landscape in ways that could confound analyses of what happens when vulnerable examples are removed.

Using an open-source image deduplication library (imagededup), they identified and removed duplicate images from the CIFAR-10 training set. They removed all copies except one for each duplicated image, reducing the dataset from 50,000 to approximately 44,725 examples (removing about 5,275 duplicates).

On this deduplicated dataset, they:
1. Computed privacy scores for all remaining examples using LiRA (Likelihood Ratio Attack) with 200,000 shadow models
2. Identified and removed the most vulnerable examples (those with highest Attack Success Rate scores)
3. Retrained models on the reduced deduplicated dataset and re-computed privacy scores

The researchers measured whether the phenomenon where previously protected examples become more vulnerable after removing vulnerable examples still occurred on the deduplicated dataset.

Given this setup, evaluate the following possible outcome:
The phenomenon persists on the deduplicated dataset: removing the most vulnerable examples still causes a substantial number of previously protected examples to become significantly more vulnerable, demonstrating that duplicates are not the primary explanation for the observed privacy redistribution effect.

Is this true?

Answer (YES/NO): YES